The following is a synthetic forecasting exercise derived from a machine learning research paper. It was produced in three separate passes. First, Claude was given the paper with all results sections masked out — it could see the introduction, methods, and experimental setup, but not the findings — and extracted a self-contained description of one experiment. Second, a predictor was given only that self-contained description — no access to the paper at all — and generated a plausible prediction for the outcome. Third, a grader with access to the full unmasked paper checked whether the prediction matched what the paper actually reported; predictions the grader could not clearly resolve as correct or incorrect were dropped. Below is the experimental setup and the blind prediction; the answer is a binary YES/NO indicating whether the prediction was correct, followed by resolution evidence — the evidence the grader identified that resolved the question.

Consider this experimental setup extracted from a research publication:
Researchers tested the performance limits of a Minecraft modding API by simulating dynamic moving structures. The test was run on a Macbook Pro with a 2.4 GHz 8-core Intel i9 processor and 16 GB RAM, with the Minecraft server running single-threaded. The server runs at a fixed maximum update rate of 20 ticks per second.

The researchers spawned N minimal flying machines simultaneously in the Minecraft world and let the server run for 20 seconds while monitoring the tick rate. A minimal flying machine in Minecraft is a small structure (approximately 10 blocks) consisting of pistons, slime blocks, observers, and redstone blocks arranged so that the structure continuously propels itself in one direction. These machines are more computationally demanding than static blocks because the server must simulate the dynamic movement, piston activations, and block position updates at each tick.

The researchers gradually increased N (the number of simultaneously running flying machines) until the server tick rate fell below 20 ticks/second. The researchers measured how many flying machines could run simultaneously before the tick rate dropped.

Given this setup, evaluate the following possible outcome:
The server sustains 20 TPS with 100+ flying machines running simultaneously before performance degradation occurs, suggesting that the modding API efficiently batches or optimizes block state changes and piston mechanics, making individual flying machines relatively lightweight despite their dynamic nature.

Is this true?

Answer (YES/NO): YES